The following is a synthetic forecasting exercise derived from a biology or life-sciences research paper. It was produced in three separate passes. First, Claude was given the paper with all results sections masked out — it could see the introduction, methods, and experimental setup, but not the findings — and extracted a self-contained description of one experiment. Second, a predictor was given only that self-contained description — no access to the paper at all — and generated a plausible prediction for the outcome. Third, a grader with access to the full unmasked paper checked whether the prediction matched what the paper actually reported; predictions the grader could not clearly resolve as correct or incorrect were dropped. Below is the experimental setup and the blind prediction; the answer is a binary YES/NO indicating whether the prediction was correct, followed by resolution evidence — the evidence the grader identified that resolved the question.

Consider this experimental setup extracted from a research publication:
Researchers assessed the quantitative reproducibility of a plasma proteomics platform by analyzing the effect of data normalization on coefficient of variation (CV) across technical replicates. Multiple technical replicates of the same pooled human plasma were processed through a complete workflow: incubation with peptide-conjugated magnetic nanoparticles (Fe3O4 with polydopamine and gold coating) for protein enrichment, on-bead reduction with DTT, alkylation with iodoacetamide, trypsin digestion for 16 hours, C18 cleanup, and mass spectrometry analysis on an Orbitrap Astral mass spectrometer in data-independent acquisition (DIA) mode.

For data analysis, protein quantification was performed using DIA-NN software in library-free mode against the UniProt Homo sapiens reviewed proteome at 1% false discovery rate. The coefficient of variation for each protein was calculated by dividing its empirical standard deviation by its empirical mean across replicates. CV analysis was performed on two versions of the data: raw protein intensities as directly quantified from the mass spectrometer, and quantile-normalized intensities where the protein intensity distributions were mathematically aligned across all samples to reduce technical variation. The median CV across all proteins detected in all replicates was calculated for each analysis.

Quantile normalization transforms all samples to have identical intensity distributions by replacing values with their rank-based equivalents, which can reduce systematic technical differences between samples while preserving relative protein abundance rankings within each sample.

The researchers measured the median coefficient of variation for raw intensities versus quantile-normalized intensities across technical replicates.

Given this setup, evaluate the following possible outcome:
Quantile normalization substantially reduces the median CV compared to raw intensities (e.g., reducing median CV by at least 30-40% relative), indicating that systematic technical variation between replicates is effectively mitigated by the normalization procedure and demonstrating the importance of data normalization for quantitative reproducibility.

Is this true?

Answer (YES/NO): YES